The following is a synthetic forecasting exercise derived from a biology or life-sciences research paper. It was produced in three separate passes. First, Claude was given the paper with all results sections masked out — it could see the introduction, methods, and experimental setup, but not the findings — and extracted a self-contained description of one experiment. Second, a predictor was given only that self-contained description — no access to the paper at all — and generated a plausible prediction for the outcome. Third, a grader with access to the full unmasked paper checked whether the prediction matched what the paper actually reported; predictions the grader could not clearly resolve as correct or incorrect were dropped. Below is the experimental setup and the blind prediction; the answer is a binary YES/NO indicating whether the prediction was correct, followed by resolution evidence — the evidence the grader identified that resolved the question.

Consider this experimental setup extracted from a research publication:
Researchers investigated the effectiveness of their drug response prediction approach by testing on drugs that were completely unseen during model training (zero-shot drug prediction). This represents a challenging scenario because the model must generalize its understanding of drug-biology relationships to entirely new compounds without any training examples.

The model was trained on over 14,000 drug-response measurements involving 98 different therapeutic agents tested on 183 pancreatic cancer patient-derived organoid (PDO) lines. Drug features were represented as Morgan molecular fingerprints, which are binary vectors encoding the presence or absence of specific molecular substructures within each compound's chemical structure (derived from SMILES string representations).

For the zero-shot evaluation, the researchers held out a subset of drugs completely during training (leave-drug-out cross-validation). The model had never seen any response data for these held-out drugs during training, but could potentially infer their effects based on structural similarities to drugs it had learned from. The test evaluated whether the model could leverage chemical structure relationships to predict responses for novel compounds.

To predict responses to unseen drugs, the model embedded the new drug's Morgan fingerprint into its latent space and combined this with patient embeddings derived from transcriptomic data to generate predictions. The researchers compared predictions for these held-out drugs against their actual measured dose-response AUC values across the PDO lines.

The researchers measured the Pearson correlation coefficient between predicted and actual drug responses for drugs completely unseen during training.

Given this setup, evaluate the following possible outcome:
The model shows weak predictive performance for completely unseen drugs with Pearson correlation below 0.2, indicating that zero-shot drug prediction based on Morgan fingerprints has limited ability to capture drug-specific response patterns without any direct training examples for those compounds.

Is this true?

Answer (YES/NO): NO